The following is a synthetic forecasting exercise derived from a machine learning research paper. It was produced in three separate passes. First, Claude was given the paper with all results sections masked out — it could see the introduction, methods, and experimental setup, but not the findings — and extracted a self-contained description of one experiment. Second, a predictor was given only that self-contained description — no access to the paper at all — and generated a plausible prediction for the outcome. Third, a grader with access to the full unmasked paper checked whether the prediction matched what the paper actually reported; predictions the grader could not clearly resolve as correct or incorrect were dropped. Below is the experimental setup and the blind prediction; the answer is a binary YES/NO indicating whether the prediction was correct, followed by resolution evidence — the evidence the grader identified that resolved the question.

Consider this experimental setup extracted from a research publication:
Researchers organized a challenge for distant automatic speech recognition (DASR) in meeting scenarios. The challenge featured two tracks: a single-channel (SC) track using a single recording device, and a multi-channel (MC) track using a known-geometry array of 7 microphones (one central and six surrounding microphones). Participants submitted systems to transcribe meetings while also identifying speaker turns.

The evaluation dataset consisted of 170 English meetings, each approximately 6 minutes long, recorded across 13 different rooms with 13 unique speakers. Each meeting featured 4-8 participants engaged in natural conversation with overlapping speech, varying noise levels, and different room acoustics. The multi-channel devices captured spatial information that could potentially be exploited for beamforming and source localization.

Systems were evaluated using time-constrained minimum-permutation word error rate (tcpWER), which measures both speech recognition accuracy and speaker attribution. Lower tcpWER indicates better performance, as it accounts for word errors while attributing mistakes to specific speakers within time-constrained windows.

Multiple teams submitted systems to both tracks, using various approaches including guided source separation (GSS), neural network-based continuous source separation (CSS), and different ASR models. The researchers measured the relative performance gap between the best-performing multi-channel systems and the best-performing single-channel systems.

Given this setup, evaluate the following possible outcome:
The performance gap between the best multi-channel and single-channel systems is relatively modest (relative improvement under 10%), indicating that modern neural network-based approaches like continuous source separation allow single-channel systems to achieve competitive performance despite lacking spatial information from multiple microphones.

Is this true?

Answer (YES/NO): NO